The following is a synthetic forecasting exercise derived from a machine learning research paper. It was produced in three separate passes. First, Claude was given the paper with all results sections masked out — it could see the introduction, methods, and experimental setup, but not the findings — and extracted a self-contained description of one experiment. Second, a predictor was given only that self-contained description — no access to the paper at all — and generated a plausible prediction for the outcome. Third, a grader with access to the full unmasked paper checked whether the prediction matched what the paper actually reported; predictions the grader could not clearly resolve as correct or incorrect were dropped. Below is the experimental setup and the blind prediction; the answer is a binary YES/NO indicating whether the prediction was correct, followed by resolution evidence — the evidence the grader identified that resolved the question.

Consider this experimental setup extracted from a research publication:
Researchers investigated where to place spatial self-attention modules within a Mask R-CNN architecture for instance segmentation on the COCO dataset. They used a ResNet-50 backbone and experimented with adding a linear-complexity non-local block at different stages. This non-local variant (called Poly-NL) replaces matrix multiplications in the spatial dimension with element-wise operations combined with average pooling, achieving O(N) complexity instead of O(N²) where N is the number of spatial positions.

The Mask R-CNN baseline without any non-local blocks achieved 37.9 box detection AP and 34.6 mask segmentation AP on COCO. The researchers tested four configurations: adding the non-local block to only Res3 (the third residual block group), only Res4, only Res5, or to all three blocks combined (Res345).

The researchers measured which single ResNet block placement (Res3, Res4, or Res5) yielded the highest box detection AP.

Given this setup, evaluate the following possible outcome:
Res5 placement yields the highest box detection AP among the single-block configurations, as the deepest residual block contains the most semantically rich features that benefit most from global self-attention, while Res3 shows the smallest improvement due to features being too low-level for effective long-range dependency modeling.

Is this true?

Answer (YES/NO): NO